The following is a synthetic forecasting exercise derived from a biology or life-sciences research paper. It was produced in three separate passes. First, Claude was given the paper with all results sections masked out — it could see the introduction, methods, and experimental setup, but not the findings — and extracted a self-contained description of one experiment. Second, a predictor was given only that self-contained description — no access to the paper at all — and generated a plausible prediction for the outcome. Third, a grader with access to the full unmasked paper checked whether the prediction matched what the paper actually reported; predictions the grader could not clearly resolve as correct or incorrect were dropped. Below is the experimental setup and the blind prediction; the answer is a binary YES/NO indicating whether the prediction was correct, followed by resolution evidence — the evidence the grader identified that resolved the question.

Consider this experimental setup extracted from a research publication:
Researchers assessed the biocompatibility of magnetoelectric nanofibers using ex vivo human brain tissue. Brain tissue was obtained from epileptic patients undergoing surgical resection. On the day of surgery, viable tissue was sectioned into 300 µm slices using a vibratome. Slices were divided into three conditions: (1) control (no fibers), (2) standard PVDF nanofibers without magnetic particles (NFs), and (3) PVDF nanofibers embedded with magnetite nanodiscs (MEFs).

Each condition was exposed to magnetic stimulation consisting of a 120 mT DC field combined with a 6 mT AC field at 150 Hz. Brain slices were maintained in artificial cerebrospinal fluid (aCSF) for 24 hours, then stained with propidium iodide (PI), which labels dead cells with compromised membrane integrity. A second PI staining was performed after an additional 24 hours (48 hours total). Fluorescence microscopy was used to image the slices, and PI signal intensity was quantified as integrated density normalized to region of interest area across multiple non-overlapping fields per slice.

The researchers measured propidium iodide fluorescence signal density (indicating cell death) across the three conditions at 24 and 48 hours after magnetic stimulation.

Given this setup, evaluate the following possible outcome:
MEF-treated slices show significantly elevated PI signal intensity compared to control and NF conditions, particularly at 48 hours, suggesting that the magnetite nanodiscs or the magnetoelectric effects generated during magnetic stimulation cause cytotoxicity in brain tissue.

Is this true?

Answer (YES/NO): NO